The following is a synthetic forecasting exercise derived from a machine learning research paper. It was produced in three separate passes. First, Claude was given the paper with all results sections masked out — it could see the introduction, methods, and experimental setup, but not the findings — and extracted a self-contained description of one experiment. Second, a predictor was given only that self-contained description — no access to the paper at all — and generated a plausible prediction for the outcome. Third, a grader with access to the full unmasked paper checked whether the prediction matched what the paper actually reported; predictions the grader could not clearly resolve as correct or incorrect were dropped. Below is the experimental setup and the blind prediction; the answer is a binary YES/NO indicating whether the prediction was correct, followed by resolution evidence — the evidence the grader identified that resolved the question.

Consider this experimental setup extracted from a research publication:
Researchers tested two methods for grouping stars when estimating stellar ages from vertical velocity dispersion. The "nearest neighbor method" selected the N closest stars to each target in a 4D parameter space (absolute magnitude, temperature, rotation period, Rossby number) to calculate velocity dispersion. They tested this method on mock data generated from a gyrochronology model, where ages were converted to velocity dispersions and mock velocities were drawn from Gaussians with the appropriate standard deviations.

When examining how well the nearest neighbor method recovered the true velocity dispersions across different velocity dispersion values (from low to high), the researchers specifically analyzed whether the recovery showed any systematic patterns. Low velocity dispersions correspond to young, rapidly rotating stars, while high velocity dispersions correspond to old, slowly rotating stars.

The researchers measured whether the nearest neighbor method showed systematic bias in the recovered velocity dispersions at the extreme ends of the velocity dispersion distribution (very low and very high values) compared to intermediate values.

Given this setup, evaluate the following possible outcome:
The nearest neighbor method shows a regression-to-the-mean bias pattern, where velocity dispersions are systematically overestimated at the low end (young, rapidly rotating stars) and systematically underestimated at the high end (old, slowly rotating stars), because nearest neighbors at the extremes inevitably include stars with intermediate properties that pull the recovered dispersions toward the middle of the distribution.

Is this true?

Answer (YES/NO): YES